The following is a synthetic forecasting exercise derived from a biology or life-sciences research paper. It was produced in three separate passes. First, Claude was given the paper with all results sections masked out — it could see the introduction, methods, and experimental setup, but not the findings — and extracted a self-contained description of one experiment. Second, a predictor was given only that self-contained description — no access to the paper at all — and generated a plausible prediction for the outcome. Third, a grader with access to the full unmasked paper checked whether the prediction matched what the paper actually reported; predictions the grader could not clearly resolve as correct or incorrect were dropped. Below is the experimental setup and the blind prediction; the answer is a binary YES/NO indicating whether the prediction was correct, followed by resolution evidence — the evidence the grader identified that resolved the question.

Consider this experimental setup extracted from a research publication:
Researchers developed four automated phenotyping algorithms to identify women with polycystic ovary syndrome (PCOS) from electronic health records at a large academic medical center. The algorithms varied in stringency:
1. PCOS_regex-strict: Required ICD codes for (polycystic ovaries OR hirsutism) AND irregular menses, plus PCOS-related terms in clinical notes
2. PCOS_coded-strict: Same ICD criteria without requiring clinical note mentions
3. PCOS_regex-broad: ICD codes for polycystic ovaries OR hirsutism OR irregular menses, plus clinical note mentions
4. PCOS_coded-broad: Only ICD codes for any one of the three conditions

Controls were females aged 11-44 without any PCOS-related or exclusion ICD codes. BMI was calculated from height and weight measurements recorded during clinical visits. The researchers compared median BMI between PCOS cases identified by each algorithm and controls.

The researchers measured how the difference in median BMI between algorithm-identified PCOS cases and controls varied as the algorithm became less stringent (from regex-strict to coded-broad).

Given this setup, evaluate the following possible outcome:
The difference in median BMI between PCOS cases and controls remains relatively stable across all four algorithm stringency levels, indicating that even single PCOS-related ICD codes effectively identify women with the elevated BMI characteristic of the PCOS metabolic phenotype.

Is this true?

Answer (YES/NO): NO